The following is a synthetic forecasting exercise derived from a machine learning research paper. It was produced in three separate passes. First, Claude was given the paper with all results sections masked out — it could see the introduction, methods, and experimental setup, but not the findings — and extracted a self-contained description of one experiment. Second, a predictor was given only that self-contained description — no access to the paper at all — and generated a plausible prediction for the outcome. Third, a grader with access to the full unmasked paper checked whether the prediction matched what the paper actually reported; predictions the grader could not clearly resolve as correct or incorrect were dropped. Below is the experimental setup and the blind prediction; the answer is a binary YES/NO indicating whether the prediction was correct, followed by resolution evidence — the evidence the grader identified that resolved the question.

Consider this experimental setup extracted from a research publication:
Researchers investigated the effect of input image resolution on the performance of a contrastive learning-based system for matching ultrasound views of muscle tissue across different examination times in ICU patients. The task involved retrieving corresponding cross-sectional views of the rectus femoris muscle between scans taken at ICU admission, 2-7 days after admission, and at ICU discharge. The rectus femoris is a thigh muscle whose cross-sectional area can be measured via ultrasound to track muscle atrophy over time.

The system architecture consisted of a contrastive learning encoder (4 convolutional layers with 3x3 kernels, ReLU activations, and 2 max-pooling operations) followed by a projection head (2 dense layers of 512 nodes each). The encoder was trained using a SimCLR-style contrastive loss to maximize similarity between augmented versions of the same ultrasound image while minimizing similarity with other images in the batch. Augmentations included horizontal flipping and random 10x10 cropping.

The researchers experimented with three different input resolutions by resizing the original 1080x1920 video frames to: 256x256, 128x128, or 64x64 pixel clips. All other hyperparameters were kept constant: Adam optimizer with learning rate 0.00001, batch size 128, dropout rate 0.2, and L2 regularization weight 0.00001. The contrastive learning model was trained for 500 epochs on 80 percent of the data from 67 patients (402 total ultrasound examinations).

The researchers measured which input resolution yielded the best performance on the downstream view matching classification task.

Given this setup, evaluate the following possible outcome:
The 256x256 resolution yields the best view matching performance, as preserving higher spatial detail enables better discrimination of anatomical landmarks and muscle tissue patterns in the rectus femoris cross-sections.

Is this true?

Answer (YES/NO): NO